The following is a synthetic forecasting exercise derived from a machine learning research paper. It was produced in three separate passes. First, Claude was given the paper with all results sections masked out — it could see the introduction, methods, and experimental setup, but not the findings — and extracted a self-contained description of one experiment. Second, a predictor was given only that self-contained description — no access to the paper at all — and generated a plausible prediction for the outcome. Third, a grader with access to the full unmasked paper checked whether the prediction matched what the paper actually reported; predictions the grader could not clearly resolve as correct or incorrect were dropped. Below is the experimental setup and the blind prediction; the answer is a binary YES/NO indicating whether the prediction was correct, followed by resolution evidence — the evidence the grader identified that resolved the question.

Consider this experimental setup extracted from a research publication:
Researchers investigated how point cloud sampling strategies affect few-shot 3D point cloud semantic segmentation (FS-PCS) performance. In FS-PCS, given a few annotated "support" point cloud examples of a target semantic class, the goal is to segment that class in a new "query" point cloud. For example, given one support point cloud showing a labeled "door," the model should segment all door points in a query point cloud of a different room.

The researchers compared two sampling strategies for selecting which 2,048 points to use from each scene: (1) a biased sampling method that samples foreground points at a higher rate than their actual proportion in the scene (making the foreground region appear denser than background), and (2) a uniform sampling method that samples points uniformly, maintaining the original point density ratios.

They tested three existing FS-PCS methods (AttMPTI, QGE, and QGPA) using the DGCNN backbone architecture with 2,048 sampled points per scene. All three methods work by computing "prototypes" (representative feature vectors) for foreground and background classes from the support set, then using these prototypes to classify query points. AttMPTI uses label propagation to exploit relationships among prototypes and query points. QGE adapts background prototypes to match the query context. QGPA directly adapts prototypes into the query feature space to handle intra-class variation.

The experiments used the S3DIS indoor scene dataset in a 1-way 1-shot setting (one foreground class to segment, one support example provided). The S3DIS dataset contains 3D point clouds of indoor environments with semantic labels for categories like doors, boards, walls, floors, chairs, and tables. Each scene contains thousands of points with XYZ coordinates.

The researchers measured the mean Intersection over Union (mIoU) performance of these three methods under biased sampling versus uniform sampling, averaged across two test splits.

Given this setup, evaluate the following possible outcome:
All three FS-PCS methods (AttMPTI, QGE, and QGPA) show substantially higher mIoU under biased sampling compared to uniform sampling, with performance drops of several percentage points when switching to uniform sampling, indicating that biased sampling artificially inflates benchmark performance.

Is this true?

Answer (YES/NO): YES